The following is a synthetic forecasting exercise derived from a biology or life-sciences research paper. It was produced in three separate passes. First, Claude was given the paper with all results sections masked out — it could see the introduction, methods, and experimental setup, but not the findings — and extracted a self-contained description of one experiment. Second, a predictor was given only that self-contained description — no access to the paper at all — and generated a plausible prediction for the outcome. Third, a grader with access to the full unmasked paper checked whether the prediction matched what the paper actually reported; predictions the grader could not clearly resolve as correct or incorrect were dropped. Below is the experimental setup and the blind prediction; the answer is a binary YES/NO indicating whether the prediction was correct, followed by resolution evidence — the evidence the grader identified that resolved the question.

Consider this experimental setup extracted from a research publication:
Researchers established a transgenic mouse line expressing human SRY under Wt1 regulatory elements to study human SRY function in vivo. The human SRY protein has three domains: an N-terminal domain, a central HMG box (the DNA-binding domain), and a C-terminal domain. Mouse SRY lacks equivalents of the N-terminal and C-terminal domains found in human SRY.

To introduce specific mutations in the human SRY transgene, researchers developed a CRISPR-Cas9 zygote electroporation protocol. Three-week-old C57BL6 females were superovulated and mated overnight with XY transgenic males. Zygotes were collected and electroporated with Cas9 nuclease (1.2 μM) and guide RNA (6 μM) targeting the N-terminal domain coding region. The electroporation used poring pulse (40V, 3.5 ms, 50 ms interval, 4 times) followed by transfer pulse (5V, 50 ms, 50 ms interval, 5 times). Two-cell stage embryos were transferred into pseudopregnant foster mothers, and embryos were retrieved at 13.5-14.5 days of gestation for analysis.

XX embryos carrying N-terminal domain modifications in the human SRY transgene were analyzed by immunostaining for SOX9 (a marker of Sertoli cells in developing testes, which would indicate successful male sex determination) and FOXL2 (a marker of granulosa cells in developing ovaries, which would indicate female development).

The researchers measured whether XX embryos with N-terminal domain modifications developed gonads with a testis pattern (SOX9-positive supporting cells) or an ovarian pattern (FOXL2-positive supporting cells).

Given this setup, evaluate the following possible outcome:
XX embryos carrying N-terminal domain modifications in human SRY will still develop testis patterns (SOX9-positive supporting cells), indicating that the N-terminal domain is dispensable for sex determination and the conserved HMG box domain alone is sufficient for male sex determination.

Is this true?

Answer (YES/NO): NO